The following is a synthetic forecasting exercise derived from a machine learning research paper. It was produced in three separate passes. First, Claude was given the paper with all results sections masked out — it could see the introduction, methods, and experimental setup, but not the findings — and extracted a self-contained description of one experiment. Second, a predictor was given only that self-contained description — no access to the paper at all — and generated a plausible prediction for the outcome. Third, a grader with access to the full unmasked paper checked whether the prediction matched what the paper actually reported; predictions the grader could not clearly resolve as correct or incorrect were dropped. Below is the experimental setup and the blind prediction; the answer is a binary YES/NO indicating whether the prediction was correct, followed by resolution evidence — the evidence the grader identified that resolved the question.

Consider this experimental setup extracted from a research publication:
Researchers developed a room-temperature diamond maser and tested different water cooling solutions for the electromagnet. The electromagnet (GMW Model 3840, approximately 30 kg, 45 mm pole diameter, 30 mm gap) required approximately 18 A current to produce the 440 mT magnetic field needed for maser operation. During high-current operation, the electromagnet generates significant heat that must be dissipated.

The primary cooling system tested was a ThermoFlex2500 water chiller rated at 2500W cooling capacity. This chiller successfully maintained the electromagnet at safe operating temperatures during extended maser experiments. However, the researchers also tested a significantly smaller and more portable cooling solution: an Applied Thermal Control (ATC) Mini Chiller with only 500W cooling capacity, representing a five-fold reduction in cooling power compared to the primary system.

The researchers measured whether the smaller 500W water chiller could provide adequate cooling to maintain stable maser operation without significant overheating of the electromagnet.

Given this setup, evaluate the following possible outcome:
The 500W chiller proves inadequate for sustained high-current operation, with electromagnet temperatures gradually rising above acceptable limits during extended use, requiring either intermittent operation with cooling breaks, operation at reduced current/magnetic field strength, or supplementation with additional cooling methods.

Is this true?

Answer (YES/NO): NO